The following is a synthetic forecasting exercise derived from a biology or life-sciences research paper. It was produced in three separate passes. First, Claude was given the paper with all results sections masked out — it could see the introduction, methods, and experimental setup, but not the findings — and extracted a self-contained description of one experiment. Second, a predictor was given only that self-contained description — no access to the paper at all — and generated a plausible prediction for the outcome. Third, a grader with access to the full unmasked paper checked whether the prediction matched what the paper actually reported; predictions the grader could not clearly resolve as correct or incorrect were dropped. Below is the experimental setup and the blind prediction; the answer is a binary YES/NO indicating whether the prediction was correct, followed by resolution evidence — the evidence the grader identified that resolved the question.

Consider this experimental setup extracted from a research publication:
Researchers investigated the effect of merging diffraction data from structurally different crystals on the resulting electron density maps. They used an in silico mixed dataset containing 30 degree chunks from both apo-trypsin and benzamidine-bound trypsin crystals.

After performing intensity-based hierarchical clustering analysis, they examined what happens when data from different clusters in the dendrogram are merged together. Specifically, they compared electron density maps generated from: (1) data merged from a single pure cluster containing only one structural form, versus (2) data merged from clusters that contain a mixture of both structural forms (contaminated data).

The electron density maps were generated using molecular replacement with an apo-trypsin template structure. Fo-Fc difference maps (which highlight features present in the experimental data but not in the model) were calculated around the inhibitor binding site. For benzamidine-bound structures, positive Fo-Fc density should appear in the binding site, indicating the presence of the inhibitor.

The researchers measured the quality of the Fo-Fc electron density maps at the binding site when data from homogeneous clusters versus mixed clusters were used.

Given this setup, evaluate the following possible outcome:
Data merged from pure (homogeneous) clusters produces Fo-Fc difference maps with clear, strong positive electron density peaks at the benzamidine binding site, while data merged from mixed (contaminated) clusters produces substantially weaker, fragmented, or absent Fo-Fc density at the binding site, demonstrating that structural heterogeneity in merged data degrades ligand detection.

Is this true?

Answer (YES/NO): NO